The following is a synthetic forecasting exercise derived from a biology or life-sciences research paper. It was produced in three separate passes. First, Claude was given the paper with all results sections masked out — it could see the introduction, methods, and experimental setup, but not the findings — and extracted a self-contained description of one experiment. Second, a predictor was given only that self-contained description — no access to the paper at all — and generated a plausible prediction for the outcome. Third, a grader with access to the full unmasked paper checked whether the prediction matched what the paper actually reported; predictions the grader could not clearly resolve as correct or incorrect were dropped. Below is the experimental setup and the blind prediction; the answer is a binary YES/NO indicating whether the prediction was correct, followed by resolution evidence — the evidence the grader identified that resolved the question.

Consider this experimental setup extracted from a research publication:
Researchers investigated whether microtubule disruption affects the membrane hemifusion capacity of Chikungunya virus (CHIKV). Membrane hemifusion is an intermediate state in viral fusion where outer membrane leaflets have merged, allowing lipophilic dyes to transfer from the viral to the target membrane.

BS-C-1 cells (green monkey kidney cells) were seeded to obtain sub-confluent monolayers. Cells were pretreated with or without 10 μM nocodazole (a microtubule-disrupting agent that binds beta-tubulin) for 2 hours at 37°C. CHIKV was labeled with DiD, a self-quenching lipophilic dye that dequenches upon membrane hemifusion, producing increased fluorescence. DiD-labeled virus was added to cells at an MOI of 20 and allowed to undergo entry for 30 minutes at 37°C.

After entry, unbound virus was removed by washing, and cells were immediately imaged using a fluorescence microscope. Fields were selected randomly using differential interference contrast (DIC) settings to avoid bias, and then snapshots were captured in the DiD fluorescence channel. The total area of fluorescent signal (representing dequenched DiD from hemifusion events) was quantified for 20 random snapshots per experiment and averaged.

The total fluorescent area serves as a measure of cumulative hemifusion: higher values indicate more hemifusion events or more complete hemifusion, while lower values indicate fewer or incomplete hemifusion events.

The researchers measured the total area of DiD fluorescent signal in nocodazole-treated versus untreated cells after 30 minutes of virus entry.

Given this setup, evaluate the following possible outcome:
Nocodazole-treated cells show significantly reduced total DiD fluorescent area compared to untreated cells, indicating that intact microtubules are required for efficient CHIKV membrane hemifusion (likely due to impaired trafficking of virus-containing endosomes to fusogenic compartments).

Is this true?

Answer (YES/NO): NO